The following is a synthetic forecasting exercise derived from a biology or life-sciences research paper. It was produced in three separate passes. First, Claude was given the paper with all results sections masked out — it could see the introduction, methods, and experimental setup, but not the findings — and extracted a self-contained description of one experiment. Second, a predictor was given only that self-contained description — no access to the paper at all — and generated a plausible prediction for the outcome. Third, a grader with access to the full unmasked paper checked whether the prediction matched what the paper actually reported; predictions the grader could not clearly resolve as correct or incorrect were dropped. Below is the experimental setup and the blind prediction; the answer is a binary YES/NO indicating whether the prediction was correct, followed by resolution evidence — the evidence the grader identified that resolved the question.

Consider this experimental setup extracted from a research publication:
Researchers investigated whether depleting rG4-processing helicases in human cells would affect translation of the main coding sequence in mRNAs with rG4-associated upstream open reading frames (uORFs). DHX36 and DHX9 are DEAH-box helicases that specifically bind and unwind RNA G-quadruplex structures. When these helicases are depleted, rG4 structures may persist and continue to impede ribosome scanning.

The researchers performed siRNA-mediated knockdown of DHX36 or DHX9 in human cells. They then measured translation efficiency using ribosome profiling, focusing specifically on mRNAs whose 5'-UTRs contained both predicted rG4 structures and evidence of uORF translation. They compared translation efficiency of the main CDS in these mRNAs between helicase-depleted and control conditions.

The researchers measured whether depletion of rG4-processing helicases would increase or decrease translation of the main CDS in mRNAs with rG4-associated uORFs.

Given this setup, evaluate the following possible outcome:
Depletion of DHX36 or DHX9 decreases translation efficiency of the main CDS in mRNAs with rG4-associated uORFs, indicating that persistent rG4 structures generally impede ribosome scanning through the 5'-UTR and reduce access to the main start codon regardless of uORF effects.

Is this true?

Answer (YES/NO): NO